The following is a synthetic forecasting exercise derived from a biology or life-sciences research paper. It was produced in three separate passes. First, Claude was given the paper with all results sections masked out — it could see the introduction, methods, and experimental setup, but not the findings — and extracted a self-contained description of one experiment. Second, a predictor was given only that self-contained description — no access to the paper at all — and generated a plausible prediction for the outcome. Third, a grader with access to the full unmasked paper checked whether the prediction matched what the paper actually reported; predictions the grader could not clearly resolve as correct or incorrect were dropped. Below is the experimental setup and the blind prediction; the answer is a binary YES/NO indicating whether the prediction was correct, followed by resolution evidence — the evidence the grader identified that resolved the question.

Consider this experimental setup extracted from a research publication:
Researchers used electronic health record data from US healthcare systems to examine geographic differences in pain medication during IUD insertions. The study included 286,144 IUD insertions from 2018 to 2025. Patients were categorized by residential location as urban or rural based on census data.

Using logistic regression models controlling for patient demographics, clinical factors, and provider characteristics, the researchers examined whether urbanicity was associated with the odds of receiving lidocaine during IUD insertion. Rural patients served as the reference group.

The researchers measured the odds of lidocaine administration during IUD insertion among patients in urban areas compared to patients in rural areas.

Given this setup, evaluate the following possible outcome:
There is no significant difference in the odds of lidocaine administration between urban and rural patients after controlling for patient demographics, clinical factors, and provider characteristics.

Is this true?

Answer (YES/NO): NO